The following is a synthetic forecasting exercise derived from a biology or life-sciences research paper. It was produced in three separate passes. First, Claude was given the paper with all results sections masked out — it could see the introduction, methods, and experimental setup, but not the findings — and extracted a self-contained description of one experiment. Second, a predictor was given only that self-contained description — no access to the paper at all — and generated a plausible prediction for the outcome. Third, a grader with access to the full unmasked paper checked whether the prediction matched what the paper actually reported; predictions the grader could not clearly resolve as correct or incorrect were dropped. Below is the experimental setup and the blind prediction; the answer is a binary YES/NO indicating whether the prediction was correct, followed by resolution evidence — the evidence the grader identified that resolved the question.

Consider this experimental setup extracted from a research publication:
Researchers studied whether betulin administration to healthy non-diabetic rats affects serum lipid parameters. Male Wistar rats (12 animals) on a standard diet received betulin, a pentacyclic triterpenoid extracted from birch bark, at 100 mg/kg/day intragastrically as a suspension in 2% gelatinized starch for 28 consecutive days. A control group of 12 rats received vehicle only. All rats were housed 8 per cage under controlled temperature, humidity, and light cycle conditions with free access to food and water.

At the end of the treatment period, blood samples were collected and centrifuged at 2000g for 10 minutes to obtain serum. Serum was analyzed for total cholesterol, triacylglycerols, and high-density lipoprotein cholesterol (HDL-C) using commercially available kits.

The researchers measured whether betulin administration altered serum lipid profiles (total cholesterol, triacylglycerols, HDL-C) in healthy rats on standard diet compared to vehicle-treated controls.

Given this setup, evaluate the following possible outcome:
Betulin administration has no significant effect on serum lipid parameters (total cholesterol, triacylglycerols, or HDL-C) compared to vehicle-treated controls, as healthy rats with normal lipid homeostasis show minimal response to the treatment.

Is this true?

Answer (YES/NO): YES